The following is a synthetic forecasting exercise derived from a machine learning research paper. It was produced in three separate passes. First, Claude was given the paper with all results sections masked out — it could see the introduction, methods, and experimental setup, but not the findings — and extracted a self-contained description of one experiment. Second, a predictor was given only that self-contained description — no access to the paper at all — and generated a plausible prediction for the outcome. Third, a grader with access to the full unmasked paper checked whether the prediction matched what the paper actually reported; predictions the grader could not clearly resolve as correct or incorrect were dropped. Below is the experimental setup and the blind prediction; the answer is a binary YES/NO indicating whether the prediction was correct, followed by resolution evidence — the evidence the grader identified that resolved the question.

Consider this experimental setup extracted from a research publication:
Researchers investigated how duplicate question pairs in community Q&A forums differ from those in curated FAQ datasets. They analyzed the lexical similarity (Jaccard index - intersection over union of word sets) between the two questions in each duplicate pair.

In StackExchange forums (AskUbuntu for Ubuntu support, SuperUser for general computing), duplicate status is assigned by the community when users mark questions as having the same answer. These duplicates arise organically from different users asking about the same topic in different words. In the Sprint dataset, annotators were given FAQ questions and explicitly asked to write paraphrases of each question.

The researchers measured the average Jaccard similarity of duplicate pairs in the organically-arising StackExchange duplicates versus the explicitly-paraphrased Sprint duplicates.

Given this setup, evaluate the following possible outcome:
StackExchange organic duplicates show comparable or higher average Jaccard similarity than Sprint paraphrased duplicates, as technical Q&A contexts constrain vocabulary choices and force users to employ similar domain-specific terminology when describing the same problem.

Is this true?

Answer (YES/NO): NO